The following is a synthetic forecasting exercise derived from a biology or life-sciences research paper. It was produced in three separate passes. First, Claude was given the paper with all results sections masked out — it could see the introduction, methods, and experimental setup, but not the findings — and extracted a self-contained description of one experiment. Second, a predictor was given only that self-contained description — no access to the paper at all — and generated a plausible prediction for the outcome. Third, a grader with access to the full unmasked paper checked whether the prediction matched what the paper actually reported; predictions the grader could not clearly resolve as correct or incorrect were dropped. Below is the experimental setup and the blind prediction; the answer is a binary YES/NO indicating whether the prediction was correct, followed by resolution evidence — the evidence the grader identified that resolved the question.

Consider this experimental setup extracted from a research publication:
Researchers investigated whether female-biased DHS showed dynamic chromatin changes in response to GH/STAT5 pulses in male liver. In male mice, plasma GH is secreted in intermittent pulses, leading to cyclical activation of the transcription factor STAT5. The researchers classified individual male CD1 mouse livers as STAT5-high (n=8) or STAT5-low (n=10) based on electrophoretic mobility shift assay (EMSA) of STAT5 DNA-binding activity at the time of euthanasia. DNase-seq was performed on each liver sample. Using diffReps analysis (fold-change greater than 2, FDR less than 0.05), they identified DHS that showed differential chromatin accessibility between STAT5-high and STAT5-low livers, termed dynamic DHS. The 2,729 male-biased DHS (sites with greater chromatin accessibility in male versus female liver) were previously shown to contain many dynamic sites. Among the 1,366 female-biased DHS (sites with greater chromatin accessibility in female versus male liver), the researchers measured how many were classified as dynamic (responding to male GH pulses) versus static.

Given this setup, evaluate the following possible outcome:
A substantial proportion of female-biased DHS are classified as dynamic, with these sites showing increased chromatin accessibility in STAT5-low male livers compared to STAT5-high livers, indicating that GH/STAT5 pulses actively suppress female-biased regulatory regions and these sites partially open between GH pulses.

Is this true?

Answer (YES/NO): NO